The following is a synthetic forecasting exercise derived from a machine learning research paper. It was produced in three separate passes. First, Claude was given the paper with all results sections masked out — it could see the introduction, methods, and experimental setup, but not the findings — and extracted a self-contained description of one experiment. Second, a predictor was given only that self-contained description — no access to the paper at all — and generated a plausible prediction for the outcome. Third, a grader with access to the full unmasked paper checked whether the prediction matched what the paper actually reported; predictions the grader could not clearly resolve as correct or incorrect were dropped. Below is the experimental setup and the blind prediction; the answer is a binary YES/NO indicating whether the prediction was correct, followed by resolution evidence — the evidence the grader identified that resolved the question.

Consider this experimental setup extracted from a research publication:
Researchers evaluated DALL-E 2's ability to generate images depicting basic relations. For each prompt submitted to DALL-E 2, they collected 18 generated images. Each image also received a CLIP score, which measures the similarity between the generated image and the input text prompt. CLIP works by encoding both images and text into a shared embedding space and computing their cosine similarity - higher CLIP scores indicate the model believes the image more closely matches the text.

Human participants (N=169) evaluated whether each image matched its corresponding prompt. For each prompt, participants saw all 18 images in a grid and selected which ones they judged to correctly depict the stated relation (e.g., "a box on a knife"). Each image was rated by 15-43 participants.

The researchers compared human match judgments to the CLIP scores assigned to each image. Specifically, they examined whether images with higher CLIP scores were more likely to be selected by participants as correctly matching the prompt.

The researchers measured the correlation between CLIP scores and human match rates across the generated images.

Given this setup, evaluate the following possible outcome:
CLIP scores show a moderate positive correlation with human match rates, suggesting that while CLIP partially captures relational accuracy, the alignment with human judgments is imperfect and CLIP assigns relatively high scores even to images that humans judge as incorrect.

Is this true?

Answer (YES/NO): YES